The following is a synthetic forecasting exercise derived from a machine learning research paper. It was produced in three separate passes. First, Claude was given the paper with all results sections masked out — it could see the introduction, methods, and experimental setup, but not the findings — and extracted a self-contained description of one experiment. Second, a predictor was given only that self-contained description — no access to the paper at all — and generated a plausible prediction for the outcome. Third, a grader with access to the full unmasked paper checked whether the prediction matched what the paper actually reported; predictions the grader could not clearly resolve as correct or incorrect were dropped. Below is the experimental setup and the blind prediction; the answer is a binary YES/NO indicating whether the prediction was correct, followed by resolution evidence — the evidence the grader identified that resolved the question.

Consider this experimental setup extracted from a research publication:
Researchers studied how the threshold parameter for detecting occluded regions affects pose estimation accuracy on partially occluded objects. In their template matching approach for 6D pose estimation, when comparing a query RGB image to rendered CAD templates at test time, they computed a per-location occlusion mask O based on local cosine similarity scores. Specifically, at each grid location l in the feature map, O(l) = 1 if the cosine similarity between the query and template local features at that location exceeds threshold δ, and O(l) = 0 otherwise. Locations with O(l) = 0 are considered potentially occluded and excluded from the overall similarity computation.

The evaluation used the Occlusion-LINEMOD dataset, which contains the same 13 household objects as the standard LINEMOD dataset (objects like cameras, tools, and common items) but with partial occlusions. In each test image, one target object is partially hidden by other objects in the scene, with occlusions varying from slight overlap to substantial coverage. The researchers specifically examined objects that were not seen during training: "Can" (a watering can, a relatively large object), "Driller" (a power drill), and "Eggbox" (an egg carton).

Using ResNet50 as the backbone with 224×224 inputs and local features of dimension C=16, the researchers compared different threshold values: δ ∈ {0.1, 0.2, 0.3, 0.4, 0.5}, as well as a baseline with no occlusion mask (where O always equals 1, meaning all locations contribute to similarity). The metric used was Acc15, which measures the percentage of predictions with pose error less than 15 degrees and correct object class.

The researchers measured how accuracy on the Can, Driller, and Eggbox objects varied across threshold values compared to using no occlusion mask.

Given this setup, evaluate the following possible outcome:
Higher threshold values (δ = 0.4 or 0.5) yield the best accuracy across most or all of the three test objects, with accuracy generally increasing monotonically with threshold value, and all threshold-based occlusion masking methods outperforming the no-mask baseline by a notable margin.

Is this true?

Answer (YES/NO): NO